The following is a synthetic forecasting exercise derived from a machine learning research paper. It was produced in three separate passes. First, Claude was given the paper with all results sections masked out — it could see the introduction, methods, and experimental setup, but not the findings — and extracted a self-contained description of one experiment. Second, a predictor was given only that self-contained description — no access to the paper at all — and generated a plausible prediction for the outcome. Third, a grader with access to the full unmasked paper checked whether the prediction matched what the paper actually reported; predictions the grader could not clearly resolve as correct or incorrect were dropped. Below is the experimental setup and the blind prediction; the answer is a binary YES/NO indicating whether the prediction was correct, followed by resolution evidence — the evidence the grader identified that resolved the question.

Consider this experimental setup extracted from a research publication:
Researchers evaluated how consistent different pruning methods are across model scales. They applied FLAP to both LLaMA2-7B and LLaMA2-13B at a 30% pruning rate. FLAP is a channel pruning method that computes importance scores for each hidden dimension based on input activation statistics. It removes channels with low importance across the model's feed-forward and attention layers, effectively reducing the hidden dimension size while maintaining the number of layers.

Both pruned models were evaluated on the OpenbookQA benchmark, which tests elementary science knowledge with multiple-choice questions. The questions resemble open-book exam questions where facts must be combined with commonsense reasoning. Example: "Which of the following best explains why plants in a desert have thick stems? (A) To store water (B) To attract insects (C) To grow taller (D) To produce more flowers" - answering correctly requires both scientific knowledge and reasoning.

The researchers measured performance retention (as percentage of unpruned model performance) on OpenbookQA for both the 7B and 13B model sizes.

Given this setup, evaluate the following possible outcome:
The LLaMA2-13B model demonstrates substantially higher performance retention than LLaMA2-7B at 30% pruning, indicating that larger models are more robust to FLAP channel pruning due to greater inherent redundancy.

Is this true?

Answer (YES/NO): NO